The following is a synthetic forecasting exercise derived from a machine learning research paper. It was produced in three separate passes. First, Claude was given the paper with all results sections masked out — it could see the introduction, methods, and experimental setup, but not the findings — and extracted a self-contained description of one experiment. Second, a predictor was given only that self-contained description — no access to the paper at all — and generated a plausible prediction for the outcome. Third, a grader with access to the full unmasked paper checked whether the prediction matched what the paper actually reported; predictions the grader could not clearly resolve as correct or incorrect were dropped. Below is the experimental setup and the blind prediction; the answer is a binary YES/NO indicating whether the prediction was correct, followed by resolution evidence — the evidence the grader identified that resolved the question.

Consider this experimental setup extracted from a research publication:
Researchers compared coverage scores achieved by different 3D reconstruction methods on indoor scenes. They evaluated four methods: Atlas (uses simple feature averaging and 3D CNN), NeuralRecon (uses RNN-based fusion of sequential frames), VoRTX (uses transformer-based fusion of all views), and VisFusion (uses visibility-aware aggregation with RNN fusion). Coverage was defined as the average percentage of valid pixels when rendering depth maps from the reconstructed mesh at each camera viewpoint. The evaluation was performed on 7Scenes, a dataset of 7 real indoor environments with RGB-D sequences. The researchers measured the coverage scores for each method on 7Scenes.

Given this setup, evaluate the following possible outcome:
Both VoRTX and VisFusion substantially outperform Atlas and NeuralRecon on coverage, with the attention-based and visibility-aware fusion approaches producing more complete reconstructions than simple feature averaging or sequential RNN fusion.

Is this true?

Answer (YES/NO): NO